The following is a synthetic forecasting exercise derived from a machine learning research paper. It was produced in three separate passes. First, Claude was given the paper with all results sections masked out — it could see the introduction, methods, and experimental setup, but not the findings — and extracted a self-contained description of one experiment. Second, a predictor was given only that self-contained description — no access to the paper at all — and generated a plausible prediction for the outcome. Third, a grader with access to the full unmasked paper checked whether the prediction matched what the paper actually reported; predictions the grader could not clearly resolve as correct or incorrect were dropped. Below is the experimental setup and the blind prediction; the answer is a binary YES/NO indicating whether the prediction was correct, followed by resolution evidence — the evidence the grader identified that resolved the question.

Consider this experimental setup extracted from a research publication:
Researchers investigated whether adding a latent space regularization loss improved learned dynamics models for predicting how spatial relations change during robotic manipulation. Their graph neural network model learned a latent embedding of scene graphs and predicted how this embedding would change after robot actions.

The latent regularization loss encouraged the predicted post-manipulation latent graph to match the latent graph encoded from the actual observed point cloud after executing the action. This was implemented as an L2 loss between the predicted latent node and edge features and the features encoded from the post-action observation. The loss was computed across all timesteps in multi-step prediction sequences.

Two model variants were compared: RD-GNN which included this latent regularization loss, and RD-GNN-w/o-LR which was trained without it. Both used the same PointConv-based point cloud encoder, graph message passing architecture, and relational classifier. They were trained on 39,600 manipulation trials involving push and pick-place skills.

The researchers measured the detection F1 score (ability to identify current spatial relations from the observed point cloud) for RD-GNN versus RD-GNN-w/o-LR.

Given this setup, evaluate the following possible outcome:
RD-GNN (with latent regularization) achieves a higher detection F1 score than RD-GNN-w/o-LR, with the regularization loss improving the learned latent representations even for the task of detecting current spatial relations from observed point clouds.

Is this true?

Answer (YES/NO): NO